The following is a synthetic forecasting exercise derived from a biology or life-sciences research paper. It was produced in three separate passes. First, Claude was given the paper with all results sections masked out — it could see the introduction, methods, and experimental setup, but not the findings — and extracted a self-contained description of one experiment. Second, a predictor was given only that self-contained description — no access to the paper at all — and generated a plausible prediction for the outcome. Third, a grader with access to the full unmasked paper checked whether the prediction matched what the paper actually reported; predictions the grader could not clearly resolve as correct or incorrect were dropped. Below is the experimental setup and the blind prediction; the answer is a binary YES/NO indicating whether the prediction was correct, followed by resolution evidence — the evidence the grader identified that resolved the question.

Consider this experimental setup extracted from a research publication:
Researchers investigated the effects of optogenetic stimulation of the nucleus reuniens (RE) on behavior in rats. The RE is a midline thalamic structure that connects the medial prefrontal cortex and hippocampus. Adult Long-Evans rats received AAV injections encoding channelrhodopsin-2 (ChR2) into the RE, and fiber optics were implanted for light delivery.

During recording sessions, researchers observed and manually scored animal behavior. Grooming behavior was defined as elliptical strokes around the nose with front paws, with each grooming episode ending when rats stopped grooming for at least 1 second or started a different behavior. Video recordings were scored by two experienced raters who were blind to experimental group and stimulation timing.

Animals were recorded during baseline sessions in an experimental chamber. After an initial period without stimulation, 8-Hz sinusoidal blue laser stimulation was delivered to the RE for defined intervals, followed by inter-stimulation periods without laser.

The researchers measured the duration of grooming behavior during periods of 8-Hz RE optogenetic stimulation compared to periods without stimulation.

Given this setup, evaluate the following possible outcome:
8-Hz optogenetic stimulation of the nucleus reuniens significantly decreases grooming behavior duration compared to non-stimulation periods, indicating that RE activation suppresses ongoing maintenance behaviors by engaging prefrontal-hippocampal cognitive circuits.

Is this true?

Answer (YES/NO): NO